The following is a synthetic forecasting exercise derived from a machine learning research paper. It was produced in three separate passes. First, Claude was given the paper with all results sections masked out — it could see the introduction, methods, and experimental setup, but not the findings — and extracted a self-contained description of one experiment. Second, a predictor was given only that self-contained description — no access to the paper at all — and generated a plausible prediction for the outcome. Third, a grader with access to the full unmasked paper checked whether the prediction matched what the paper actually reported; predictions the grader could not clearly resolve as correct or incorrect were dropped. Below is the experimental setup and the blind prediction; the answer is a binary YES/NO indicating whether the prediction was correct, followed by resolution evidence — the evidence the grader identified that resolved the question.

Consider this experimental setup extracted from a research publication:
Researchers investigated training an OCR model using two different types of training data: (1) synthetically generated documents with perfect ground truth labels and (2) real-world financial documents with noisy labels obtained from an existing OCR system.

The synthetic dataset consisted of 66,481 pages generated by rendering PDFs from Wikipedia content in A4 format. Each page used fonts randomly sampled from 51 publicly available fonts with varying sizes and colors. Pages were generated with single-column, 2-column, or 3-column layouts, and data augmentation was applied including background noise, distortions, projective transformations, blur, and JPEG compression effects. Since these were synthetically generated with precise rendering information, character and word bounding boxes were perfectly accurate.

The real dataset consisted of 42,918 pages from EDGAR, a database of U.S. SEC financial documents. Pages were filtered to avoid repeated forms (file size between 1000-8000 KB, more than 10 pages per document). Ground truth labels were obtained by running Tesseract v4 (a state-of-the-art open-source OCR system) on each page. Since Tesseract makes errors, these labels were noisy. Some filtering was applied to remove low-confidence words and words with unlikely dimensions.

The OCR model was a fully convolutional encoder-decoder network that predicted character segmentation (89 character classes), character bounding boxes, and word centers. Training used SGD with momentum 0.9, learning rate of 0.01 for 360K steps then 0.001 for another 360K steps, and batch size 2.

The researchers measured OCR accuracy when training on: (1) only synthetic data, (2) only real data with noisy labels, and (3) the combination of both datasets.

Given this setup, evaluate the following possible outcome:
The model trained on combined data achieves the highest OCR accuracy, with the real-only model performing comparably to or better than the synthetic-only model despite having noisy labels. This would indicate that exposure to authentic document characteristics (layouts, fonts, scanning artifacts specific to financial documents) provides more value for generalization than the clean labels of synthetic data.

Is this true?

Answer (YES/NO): YES